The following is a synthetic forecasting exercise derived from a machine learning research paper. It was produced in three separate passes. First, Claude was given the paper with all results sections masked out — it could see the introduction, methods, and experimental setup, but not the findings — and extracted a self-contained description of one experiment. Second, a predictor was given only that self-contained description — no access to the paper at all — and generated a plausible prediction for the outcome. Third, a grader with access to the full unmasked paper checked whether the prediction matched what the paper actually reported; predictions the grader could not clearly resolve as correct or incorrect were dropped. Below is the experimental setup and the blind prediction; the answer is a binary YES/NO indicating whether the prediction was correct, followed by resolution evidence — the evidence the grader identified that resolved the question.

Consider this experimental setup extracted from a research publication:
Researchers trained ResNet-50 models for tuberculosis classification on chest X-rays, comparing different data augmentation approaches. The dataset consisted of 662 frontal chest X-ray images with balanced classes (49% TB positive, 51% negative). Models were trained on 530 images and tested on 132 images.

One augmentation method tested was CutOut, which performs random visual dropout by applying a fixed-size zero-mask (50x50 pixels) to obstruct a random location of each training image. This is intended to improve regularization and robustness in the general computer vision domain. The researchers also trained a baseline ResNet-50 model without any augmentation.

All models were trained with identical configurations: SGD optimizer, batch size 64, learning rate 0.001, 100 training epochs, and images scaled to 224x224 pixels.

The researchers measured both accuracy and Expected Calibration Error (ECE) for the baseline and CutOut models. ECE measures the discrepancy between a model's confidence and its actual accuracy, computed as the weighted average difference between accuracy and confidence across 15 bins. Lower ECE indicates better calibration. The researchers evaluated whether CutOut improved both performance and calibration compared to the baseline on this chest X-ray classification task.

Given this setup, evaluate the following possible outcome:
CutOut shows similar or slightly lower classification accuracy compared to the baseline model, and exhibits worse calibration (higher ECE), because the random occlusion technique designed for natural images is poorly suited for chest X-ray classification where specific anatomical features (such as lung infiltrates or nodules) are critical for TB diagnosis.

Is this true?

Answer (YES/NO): YES